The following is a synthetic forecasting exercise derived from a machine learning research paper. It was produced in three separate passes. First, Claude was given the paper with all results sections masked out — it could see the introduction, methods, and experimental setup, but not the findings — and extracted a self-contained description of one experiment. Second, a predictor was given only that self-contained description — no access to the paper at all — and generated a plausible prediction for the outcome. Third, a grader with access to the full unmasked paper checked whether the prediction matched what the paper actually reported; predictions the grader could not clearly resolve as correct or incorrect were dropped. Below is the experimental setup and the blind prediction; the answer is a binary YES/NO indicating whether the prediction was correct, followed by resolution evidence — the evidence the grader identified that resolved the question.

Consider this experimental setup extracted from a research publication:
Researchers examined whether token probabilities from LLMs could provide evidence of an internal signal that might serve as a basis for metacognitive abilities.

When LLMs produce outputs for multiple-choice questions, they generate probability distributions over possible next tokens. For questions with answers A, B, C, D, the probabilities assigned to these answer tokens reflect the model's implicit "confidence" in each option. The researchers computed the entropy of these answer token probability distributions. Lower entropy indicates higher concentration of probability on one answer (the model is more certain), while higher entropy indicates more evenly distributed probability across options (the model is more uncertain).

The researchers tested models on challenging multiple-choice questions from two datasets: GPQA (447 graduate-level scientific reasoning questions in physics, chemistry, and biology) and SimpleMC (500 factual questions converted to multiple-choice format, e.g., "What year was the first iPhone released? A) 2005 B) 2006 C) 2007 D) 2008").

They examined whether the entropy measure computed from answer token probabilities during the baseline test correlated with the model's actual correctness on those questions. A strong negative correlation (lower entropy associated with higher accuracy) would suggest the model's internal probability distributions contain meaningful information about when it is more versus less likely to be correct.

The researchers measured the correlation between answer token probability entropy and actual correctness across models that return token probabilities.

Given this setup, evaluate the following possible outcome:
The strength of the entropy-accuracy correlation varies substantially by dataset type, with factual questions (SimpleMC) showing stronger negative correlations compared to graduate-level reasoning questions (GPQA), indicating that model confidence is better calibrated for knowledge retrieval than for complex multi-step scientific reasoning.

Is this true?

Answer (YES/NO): NO